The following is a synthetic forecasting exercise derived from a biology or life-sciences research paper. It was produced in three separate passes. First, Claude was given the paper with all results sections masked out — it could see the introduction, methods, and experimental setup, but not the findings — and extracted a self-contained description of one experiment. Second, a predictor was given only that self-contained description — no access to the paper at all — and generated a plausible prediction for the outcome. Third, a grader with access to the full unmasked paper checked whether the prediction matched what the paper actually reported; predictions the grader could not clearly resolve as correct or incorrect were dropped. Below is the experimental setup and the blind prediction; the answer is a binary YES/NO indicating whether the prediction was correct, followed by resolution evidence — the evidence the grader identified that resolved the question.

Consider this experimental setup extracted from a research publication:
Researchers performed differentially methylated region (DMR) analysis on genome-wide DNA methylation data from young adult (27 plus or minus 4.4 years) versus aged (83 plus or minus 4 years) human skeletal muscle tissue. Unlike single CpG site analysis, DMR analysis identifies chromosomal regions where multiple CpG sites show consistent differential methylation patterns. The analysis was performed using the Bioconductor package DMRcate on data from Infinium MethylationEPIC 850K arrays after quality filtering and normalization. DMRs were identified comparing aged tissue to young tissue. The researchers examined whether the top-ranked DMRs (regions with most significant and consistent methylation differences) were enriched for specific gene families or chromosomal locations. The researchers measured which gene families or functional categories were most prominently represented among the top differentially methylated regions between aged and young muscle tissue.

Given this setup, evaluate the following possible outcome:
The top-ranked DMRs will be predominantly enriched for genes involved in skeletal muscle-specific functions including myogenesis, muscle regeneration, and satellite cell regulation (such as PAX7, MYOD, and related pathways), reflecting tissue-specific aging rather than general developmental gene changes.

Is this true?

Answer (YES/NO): NO